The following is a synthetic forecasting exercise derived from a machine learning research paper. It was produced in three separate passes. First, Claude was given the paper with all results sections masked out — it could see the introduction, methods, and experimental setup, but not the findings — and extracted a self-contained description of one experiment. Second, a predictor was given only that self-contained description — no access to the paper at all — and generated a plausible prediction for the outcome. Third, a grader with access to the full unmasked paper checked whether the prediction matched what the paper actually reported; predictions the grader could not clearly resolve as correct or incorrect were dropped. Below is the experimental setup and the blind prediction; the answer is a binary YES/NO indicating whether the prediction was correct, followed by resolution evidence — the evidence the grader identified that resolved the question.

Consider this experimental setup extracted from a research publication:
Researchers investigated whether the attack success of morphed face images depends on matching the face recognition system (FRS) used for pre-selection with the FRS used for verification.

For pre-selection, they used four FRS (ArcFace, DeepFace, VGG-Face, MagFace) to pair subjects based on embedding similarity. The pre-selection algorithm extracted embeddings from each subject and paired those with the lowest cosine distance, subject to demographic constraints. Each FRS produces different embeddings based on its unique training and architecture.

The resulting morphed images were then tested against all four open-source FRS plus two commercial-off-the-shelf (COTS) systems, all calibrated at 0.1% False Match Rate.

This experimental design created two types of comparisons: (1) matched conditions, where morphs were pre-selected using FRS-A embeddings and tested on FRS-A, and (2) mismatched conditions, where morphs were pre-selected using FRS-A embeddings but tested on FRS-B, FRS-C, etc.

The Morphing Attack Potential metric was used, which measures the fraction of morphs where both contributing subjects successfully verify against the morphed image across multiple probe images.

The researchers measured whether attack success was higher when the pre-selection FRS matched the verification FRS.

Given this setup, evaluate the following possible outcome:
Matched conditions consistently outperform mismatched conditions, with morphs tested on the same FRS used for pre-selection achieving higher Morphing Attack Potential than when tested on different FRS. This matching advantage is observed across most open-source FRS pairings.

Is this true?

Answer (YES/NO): YES